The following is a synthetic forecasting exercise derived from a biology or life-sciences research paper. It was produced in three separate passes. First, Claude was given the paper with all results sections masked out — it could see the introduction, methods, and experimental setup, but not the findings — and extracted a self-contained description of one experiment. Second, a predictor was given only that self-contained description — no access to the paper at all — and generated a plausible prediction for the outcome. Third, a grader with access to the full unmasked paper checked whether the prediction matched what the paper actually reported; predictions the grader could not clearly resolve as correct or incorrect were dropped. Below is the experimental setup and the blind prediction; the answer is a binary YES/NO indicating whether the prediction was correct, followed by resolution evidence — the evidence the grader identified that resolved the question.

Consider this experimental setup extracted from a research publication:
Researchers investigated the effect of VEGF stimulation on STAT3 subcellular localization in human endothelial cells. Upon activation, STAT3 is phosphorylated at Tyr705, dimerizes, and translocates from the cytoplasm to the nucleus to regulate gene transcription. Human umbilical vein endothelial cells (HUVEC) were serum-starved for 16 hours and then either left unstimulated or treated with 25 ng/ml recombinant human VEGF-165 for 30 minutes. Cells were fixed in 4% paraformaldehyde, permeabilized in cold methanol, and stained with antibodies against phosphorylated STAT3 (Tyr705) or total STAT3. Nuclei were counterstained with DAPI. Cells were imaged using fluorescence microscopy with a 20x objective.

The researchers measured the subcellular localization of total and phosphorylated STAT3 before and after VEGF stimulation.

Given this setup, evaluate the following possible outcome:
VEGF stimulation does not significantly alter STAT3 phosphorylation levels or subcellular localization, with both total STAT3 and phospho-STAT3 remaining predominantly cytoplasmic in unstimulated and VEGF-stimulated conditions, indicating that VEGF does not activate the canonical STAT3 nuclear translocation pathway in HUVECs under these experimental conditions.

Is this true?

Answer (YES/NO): NO